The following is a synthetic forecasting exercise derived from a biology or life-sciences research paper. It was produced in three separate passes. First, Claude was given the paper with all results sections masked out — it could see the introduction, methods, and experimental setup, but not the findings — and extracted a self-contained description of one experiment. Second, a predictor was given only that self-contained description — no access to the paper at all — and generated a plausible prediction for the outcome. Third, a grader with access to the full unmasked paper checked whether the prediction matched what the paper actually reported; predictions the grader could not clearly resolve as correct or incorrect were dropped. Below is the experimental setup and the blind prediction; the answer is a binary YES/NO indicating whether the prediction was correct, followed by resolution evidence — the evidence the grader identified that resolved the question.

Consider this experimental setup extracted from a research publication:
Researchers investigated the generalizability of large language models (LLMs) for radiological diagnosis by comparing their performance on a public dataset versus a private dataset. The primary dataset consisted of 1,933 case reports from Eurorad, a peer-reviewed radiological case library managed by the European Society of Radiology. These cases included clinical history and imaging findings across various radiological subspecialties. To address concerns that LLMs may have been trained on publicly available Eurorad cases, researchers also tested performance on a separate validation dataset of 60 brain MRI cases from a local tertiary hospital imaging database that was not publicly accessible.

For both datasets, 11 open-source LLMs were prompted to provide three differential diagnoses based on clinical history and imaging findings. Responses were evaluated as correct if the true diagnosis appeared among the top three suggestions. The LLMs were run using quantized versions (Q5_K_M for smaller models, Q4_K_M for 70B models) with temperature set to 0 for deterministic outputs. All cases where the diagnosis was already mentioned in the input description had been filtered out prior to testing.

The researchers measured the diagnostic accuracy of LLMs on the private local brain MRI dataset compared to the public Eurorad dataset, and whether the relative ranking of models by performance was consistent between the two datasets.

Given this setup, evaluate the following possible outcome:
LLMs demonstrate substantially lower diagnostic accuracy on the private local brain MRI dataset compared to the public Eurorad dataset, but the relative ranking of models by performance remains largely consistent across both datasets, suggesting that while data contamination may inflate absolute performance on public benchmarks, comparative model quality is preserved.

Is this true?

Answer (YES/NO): NO